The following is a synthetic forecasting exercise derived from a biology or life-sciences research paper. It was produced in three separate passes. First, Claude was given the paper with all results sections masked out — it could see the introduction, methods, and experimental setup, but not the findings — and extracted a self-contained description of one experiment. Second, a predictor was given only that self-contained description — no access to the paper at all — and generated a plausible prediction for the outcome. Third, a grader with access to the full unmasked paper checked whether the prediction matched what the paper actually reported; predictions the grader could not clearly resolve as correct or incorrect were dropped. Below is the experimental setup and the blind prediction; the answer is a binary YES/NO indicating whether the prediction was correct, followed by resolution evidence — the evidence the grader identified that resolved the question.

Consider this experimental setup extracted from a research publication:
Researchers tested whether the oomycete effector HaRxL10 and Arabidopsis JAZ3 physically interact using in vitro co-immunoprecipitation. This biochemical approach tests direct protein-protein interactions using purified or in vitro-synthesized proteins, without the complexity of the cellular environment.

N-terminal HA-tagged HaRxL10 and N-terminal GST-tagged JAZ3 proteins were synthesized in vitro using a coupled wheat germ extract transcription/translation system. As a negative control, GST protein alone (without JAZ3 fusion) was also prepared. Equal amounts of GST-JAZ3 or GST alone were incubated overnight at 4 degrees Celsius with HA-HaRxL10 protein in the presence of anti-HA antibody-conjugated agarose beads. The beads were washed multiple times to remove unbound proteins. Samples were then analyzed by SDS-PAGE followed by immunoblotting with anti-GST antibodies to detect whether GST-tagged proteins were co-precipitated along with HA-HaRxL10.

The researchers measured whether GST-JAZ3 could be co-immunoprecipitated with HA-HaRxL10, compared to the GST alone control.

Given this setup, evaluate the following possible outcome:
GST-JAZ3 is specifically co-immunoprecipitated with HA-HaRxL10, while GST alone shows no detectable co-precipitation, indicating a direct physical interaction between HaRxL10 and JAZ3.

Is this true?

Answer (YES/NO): YES